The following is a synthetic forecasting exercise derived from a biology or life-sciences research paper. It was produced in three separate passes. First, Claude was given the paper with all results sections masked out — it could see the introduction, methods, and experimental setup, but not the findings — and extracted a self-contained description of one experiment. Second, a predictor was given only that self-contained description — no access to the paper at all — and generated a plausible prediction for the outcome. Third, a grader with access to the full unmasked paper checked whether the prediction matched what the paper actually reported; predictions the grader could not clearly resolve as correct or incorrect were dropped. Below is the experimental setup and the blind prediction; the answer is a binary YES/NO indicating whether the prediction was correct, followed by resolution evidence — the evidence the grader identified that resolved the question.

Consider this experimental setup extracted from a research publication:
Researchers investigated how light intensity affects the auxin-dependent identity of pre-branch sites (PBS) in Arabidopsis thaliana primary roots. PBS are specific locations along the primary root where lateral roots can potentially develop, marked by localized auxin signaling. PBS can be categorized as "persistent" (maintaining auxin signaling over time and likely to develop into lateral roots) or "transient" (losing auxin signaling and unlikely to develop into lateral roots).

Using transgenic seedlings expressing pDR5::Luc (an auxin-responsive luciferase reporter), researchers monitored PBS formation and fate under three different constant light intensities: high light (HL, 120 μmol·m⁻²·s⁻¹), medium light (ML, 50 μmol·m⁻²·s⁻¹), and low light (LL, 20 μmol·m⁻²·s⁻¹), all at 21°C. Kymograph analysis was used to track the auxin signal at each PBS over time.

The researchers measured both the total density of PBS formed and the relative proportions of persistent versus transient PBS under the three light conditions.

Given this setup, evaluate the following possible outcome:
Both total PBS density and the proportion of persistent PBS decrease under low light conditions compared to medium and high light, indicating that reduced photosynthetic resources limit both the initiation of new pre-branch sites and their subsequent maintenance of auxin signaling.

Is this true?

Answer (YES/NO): NO